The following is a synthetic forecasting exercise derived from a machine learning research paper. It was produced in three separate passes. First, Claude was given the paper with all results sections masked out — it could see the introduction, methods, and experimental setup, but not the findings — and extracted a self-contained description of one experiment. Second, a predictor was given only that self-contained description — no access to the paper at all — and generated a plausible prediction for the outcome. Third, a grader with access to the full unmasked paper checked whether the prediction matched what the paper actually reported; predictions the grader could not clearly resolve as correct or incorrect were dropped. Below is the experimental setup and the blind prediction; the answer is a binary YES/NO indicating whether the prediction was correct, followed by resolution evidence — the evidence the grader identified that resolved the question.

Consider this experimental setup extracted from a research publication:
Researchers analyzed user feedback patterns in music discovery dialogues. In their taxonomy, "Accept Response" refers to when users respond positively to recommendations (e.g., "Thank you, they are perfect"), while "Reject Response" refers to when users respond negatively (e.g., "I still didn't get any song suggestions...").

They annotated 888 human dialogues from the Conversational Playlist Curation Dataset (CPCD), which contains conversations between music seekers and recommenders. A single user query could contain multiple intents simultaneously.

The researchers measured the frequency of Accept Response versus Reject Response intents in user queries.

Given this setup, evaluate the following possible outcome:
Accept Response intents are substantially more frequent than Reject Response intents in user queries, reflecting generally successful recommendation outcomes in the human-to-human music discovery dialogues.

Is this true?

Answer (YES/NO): YES